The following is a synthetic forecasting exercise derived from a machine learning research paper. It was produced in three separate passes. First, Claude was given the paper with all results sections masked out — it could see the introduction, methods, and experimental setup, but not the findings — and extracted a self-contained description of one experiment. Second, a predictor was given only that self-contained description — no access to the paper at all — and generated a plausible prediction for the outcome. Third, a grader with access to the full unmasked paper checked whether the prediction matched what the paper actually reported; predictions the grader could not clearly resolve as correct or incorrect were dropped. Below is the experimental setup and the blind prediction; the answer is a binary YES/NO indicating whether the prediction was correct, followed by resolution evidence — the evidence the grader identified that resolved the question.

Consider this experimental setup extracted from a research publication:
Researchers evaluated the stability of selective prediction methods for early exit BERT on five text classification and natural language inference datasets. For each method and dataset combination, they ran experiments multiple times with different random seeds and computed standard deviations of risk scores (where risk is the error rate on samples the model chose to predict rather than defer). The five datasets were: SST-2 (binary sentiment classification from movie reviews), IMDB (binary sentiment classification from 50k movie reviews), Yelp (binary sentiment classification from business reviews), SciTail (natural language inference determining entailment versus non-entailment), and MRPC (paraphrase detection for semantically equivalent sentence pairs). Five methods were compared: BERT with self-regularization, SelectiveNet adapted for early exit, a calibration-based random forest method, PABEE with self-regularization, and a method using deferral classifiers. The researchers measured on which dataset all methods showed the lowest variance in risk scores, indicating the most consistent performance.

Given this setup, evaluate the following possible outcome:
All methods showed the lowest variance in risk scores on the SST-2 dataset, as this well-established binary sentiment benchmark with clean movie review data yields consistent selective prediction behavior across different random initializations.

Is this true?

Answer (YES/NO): NO